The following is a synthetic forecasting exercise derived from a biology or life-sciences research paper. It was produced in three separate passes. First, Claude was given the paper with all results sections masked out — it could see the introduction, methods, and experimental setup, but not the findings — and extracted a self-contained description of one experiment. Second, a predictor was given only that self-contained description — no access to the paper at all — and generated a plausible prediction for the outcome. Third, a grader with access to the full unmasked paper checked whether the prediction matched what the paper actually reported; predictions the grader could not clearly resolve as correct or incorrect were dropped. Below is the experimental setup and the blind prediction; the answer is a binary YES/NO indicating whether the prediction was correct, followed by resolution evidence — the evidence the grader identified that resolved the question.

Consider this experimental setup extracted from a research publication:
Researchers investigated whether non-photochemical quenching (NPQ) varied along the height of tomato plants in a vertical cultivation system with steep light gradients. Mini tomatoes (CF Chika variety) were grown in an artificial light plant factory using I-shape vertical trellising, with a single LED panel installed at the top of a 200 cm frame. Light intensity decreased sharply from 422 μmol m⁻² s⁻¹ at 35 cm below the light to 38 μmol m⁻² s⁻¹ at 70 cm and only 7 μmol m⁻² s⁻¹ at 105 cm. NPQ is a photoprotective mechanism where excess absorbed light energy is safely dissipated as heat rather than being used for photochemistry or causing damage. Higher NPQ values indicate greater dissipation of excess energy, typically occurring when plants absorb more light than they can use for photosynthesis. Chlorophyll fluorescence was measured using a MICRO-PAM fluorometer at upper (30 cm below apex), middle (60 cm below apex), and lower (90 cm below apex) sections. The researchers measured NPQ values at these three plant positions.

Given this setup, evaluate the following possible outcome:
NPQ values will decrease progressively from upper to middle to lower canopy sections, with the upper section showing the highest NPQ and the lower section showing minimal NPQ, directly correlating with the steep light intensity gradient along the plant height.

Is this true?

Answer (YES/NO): NO